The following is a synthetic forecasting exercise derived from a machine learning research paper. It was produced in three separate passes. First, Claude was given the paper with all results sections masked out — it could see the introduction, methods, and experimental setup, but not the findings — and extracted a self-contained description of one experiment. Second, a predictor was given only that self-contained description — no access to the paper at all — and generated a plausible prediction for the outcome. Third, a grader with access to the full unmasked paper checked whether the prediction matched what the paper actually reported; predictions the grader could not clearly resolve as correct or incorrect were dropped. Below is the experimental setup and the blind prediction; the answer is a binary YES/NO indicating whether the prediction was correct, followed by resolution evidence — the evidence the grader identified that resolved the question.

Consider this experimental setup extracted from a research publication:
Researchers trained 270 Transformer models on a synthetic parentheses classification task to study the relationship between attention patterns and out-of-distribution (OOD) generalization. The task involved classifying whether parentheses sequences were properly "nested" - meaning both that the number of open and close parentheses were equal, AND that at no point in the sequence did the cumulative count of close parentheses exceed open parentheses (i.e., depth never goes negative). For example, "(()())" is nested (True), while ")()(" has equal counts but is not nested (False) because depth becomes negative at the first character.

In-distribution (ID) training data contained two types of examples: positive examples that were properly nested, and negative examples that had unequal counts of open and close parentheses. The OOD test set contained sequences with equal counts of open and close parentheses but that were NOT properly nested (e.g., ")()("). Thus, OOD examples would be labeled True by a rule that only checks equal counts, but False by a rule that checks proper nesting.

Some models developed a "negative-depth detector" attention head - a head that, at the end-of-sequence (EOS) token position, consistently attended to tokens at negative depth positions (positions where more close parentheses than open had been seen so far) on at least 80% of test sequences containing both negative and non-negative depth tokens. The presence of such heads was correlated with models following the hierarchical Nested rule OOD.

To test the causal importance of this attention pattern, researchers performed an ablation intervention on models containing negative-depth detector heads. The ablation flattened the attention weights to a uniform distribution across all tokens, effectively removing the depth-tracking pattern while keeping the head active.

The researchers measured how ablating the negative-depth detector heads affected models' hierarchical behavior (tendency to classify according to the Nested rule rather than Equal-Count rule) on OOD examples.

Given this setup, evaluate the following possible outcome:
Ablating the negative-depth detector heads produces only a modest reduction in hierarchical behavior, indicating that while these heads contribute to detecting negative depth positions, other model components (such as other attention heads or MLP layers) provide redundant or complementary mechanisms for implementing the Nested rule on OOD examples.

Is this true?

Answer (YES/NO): NO